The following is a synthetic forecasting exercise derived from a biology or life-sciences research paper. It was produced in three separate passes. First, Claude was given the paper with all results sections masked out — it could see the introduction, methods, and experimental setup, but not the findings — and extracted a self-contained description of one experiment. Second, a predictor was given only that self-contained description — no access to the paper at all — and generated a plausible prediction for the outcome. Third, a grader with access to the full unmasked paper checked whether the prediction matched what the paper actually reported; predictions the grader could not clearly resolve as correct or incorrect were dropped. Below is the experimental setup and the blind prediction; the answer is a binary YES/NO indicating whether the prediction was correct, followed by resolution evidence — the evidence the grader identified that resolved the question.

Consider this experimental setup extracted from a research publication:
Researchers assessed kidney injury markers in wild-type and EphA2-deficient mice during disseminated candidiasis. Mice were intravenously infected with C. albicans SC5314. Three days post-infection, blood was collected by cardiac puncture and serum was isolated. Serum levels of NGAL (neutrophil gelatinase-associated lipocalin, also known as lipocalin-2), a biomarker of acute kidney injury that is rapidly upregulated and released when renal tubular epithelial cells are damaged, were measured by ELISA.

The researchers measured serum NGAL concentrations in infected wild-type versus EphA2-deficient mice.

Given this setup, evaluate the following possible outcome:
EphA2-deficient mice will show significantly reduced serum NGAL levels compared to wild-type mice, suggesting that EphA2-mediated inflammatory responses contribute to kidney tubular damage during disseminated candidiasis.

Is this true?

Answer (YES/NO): YES